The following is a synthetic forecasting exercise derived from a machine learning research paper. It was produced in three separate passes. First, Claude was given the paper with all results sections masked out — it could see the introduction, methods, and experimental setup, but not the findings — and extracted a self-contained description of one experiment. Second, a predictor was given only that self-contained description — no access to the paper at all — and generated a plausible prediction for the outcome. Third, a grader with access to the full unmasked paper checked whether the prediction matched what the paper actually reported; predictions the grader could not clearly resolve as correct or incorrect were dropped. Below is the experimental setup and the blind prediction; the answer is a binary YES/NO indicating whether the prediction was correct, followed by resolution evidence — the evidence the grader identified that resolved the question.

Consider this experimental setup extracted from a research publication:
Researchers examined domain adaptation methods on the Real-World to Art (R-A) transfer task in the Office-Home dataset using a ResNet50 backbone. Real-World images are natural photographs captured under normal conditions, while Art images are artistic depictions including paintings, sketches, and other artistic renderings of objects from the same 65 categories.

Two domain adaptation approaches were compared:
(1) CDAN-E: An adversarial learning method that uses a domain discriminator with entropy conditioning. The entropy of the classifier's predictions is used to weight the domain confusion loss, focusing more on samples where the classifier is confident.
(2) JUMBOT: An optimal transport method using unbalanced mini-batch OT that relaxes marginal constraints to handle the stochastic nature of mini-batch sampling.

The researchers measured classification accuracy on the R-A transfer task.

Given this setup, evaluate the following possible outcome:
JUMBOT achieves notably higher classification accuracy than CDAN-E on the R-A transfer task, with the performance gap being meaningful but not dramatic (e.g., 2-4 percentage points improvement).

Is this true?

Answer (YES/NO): YES